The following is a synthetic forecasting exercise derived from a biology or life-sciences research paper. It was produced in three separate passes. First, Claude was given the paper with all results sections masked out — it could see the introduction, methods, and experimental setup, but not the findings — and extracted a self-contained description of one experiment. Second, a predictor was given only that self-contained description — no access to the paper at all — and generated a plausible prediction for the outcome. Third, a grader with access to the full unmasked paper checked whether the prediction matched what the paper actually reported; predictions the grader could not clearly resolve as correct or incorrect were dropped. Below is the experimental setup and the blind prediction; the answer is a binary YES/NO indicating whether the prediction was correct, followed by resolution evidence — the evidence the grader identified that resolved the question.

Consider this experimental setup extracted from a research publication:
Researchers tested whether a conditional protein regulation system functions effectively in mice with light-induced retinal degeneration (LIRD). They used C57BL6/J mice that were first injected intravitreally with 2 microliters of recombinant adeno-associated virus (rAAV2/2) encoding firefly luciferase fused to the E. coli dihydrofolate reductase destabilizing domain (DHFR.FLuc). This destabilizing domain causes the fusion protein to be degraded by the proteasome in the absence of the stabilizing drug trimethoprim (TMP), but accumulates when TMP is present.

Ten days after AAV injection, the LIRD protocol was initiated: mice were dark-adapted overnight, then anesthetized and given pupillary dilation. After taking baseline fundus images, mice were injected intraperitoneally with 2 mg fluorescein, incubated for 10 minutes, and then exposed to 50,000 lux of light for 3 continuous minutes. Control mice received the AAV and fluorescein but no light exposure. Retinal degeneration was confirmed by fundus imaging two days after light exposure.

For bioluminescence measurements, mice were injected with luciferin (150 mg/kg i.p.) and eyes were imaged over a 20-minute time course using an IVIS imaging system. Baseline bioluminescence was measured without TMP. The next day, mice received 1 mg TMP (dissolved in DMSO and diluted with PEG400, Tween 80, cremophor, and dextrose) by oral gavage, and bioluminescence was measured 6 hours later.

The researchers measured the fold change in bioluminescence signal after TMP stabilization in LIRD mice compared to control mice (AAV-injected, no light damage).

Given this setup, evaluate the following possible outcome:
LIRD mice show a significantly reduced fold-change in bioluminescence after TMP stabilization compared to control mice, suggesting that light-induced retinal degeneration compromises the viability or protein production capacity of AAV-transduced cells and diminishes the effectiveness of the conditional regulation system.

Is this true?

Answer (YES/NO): NO